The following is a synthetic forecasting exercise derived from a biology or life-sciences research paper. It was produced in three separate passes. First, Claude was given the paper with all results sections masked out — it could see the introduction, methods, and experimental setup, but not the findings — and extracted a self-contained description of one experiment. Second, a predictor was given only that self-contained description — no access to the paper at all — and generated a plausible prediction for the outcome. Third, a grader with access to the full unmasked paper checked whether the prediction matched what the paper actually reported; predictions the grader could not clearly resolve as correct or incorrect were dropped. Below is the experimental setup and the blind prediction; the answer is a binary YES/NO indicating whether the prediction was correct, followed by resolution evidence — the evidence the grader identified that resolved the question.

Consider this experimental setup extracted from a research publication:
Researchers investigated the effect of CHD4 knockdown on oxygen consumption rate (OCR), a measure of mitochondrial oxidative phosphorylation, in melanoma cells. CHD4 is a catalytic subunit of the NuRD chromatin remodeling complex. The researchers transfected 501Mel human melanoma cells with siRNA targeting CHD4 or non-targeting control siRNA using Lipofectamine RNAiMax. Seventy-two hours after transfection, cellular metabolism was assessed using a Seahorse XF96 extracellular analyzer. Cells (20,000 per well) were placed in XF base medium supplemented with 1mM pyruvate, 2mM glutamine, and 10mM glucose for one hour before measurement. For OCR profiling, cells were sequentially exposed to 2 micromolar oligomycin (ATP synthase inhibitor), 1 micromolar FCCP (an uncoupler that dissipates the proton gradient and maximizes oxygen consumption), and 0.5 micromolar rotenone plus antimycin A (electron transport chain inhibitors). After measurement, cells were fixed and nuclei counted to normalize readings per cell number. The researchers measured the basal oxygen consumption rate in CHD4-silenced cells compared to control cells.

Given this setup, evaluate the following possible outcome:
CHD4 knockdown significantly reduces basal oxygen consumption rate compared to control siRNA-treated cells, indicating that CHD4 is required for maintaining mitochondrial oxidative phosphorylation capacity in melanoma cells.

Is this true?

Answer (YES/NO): NO